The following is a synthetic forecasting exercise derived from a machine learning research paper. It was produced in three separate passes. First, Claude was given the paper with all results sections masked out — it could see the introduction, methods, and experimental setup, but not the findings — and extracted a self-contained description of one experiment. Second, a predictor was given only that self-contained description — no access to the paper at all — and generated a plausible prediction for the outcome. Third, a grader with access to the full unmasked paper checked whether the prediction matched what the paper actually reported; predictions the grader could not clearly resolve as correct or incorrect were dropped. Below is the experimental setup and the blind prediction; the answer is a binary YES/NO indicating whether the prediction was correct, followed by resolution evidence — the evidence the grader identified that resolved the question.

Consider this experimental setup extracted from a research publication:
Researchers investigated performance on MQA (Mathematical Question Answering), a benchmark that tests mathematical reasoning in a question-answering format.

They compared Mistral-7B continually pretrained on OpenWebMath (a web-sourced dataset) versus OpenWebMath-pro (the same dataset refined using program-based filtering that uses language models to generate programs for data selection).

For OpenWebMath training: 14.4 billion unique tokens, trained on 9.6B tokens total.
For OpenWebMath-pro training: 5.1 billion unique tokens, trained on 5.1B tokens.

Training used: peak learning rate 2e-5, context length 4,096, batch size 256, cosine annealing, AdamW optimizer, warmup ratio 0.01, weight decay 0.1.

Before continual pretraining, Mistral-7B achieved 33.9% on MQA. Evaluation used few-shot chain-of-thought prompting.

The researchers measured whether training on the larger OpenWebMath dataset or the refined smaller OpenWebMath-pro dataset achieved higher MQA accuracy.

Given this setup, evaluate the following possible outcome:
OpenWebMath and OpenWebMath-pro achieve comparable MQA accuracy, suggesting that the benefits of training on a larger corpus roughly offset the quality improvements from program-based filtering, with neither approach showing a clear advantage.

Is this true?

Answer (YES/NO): NO